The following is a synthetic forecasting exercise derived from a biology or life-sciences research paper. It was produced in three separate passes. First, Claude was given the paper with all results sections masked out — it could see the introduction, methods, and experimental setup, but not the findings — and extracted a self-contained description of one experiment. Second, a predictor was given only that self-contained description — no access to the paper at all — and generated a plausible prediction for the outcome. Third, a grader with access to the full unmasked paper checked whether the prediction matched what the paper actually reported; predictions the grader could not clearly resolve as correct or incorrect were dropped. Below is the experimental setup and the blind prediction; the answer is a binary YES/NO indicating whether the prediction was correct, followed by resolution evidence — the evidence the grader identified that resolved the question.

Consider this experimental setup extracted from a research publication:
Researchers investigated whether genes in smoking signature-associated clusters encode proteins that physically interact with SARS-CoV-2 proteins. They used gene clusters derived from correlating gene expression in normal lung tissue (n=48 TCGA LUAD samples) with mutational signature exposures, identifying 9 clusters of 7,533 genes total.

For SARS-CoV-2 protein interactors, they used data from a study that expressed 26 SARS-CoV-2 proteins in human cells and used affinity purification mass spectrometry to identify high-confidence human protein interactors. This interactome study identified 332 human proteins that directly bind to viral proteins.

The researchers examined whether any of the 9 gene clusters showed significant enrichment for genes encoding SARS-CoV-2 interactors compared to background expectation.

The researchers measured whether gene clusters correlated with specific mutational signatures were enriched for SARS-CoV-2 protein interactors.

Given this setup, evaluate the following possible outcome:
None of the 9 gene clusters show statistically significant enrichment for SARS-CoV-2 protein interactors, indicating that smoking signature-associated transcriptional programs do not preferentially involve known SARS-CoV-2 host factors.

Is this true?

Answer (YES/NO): NO